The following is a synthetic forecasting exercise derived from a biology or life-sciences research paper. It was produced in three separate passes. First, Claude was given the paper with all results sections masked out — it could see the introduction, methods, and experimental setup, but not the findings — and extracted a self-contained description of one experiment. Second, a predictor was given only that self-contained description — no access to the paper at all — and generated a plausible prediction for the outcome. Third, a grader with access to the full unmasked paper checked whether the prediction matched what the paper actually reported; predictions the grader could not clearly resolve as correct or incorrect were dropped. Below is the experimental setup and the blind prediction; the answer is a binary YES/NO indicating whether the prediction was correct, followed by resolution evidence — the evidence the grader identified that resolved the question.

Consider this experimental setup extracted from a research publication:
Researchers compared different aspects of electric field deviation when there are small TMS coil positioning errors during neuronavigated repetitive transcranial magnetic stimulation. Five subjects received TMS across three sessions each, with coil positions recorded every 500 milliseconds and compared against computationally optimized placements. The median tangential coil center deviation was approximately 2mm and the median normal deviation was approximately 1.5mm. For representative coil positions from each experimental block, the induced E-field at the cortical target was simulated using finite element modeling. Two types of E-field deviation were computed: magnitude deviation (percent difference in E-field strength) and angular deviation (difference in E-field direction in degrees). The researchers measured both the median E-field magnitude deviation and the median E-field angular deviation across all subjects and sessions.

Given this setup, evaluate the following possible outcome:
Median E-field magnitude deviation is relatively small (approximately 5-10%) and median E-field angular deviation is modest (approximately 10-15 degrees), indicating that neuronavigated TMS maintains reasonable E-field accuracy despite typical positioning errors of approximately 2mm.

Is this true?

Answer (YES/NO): NO